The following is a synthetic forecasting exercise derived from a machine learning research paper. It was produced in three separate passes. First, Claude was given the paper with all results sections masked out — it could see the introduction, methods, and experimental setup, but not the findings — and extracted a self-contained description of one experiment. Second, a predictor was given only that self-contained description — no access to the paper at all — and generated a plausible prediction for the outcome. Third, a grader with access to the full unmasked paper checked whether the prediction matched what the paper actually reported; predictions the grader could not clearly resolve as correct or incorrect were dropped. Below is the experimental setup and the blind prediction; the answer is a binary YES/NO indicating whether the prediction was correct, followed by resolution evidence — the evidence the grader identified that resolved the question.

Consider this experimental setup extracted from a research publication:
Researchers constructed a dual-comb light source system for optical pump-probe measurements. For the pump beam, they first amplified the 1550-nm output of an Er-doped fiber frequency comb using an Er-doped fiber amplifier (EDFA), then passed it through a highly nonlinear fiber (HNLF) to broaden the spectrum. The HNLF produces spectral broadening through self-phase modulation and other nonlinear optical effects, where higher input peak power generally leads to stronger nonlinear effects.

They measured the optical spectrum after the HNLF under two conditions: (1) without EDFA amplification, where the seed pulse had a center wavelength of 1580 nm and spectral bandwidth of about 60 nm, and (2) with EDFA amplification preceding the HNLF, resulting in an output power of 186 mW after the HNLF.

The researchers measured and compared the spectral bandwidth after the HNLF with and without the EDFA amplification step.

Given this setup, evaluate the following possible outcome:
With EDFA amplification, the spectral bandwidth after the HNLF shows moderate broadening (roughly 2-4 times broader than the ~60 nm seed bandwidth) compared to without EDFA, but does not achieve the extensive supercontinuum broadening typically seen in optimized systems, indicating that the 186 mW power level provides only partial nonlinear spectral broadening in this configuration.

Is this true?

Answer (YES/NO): NO